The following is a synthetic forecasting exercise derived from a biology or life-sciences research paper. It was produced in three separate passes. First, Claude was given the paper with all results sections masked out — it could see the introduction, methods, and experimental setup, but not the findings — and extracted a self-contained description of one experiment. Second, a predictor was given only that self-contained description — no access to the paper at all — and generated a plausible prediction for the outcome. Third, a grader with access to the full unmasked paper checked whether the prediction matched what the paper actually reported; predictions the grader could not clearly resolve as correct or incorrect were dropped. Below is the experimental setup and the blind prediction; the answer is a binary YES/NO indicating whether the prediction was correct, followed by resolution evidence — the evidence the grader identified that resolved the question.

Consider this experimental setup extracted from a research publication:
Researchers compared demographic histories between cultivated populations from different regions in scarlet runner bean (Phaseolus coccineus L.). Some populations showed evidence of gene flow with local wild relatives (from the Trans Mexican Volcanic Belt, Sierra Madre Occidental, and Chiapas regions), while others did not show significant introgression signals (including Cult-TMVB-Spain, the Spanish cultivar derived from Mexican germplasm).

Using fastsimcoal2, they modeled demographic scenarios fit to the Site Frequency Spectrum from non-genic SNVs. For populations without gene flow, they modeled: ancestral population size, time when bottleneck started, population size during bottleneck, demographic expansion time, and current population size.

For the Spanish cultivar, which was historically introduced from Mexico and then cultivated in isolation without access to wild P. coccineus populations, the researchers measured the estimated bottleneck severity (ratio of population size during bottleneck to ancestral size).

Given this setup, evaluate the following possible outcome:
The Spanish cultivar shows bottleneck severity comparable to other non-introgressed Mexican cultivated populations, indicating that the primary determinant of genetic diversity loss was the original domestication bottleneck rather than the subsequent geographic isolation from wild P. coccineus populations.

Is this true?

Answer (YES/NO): NO